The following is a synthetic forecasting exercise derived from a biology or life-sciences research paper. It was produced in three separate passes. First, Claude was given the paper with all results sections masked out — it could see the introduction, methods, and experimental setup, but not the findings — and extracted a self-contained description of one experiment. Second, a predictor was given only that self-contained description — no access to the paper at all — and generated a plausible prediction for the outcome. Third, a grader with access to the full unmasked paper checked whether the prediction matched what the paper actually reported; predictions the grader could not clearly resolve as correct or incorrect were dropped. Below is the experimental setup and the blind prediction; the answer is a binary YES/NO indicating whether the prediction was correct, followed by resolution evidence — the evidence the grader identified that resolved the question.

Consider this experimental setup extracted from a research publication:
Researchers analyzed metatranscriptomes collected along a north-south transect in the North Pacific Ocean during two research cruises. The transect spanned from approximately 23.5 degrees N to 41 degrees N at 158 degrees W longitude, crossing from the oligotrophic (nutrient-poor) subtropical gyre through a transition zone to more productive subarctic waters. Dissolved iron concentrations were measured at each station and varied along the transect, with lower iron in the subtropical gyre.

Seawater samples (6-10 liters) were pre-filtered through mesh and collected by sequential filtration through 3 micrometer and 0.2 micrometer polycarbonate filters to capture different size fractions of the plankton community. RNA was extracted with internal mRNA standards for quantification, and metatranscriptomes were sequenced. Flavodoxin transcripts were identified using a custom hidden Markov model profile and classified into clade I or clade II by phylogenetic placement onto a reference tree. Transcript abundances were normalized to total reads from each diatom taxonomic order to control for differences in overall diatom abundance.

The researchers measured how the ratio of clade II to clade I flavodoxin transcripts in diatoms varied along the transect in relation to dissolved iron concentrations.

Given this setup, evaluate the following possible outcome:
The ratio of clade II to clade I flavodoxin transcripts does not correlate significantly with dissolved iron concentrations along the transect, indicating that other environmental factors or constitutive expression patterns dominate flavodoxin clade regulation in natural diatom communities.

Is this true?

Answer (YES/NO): NO